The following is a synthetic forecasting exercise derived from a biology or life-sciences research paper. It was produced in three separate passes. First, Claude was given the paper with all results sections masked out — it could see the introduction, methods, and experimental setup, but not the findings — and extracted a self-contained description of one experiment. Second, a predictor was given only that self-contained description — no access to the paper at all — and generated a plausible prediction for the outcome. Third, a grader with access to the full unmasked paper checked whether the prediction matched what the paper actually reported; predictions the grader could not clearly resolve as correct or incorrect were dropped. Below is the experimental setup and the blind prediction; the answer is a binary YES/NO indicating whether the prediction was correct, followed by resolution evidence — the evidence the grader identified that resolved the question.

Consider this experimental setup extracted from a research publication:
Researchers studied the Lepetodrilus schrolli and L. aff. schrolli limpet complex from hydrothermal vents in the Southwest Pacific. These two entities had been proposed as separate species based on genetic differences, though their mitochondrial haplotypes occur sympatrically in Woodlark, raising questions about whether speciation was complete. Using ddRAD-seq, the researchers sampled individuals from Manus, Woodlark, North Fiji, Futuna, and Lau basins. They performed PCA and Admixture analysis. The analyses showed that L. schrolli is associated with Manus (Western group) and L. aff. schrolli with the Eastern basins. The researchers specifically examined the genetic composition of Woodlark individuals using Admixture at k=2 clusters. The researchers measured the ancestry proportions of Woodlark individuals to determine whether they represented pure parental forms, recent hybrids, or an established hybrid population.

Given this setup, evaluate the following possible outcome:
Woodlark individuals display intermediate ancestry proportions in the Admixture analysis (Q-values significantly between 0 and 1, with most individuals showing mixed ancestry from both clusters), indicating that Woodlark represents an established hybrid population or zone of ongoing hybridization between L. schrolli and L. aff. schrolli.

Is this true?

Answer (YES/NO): YES